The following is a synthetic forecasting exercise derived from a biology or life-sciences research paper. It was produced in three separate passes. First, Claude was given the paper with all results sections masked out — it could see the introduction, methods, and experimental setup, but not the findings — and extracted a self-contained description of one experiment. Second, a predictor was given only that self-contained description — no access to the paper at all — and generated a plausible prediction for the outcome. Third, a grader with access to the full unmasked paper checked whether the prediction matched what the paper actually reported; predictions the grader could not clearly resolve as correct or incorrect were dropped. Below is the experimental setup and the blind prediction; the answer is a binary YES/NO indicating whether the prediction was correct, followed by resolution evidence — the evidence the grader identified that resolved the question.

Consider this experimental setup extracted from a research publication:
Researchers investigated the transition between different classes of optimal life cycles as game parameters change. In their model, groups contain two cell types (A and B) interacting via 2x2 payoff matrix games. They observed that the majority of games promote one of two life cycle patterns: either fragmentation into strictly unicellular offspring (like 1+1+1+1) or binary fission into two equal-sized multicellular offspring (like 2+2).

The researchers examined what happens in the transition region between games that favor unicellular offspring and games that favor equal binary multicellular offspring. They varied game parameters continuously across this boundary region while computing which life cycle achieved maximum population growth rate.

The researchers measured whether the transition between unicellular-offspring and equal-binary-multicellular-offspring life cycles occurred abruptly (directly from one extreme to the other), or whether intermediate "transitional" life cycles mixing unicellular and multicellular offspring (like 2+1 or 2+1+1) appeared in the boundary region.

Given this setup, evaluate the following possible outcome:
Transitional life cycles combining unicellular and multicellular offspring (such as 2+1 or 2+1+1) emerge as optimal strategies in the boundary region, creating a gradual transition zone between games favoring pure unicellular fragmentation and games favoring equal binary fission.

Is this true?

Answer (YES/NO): YES